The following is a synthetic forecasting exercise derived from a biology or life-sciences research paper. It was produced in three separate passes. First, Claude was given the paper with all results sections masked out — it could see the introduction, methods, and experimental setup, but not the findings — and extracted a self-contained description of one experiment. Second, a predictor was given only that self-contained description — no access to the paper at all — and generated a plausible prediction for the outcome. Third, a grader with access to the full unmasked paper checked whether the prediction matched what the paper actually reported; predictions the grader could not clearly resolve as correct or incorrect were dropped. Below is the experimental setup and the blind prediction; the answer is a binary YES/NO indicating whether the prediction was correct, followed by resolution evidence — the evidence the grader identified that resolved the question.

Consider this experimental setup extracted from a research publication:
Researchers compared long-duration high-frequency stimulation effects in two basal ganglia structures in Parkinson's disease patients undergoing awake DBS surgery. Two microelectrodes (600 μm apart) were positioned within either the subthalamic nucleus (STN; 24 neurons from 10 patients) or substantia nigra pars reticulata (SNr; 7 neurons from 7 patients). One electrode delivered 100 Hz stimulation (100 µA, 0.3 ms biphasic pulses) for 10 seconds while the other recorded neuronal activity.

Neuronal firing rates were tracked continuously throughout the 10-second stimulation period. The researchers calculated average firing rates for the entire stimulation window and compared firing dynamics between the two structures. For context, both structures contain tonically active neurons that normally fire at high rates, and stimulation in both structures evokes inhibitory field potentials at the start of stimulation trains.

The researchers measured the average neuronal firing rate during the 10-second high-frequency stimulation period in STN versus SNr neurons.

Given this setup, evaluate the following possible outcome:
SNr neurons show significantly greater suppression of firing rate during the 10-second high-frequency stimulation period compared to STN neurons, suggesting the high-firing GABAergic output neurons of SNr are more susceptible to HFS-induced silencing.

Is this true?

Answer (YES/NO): NO